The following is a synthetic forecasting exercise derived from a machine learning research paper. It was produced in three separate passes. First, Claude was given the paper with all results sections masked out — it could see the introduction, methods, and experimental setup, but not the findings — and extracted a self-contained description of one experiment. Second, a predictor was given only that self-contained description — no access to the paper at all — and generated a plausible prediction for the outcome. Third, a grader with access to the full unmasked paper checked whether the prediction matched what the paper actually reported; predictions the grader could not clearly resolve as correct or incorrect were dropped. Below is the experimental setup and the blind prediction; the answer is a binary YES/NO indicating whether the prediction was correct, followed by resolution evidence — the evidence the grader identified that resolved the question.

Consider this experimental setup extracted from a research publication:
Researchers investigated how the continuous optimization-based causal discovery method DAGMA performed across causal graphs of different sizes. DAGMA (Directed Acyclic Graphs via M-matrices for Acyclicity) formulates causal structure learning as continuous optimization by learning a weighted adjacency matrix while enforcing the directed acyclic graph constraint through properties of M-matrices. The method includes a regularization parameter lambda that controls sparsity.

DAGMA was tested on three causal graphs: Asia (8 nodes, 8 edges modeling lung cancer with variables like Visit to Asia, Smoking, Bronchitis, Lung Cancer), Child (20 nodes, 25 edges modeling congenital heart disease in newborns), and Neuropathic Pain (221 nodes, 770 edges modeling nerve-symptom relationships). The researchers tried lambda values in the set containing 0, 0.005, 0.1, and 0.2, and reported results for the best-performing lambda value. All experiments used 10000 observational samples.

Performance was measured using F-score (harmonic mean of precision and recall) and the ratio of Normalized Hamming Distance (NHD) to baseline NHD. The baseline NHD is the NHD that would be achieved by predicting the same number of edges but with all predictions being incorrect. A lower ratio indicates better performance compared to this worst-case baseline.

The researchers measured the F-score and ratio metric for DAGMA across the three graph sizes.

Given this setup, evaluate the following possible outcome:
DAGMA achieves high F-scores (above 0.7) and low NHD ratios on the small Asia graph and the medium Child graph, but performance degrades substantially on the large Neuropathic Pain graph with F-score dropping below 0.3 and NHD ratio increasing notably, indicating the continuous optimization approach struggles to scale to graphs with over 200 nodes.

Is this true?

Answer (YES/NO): NO